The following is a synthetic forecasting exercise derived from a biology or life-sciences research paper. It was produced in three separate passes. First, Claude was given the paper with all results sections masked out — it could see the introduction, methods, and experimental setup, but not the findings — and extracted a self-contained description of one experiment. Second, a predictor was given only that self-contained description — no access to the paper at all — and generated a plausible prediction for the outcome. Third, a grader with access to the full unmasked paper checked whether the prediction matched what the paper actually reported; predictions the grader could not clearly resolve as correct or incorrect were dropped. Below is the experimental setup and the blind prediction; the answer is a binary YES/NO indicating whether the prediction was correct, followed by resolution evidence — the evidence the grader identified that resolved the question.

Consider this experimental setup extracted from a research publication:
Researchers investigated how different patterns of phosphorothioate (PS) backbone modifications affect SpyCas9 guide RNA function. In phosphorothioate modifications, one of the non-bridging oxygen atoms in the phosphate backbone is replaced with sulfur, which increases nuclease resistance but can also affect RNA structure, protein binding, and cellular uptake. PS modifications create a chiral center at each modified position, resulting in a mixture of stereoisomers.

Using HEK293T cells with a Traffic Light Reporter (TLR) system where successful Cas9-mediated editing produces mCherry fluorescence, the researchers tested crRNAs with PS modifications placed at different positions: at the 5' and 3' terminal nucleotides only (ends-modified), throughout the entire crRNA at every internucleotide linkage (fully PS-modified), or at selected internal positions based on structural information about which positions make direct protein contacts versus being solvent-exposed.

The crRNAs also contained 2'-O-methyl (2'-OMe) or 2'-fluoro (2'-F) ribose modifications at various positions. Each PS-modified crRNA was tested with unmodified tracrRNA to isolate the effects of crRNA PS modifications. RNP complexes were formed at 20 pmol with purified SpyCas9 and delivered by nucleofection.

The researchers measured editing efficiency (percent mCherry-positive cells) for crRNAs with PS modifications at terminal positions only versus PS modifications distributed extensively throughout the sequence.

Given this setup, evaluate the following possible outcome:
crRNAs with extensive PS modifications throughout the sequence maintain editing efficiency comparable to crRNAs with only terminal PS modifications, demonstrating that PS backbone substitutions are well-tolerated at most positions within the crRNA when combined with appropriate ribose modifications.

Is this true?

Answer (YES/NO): YES